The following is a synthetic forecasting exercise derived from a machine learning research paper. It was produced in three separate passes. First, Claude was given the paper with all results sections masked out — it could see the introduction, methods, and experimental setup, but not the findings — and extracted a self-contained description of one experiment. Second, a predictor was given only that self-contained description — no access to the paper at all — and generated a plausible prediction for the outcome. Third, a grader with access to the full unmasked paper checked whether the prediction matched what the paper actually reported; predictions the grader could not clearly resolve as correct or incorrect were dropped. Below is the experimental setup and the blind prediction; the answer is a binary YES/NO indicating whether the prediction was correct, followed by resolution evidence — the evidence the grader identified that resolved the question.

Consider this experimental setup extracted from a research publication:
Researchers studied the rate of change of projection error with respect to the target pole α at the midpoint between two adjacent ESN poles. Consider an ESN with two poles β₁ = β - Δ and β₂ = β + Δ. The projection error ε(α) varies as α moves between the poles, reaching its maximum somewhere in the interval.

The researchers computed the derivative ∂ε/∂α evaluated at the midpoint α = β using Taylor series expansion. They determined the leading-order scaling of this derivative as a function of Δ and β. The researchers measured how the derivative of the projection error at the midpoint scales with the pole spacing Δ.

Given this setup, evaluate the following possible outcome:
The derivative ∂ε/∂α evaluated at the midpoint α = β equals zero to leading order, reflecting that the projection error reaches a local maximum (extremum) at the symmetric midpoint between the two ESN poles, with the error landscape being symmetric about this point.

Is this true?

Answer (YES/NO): NO